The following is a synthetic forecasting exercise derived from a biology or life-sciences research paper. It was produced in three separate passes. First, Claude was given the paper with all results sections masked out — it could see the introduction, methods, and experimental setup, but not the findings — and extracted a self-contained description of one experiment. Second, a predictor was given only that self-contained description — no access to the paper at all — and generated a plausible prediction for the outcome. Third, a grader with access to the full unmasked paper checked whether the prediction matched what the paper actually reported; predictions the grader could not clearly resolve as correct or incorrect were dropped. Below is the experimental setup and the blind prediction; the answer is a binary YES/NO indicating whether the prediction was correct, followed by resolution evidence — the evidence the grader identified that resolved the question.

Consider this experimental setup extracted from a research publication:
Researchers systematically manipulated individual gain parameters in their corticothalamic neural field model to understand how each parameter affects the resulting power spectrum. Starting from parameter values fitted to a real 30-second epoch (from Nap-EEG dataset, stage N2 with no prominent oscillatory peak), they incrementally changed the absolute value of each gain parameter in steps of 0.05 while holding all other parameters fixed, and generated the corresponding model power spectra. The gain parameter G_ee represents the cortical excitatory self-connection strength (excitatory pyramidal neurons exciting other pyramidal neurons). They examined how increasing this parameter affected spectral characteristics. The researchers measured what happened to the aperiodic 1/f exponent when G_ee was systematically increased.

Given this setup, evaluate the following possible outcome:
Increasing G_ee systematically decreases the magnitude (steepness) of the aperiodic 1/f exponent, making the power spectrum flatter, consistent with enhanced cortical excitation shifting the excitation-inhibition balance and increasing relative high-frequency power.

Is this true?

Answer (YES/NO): NO